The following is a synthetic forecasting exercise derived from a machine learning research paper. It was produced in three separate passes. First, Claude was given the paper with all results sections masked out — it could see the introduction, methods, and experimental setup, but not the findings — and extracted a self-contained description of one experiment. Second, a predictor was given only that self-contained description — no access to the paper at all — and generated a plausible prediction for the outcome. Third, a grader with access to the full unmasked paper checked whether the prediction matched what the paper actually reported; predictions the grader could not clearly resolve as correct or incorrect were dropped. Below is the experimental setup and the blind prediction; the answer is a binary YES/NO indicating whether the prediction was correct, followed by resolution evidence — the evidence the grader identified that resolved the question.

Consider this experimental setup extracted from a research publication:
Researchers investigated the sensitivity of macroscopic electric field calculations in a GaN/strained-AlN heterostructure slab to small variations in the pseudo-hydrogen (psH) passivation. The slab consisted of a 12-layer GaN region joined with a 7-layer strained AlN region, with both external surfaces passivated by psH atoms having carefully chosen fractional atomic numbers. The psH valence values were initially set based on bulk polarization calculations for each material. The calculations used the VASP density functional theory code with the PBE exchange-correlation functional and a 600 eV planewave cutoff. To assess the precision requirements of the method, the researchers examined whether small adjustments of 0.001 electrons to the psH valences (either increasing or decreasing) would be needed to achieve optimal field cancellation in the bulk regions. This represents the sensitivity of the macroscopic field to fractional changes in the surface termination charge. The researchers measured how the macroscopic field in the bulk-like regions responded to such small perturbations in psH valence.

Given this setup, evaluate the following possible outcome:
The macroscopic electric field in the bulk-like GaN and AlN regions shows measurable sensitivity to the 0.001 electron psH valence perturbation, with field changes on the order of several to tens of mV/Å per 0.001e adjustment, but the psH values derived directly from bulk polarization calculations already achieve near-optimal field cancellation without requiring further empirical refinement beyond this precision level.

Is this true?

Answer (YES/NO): NO